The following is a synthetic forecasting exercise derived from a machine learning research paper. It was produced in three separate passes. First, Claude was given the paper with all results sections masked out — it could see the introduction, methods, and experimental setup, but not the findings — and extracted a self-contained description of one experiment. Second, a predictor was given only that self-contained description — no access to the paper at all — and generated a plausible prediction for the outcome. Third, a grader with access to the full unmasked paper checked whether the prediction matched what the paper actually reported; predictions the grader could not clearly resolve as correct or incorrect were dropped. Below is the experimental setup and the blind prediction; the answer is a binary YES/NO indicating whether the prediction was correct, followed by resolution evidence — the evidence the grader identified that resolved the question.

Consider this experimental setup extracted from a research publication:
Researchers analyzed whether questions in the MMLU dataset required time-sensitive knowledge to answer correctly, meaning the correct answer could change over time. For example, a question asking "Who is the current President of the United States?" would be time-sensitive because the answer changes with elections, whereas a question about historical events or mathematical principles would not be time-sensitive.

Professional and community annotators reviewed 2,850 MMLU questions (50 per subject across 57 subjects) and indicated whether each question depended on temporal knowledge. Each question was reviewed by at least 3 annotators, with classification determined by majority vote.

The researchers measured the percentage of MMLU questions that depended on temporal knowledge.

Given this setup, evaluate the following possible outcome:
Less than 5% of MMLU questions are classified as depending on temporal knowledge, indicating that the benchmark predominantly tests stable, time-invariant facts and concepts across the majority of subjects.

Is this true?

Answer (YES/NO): YES